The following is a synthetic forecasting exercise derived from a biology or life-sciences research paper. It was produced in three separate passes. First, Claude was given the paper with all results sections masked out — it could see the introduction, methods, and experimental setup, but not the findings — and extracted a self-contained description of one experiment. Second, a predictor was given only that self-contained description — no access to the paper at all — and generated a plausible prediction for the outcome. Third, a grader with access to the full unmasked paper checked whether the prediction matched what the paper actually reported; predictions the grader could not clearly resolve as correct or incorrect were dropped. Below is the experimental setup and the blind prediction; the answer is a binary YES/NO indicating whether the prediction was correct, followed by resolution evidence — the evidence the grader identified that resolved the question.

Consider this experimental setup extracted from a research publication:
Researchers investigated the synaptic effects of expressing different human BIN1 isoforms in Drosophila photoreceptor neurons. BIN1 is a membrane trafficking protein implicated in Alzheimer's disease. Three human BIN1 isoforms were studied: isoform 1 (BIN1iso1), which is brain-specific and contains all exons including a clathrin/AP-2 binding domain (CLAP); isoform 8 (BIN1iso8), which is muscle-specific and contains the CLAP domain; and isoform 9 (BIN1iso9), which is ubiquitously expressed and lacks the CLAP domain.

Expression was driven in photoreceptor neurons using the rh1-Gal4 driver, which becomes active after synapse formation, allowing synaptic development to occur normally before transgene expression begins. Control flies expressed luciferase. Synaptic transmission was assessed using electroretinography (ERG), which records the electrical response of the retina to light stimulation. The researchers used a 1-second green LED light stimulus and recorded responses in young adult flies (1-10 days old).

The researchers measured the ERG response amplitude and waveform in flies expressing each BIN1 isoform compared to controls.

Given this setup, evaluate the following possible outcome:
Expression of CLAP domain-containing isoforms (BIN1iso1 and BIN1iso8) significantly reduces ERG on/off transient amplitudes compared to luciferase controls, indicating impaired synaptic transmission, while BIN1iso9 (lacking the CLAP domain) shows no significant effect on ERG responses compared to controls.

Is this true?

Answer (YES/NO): NO